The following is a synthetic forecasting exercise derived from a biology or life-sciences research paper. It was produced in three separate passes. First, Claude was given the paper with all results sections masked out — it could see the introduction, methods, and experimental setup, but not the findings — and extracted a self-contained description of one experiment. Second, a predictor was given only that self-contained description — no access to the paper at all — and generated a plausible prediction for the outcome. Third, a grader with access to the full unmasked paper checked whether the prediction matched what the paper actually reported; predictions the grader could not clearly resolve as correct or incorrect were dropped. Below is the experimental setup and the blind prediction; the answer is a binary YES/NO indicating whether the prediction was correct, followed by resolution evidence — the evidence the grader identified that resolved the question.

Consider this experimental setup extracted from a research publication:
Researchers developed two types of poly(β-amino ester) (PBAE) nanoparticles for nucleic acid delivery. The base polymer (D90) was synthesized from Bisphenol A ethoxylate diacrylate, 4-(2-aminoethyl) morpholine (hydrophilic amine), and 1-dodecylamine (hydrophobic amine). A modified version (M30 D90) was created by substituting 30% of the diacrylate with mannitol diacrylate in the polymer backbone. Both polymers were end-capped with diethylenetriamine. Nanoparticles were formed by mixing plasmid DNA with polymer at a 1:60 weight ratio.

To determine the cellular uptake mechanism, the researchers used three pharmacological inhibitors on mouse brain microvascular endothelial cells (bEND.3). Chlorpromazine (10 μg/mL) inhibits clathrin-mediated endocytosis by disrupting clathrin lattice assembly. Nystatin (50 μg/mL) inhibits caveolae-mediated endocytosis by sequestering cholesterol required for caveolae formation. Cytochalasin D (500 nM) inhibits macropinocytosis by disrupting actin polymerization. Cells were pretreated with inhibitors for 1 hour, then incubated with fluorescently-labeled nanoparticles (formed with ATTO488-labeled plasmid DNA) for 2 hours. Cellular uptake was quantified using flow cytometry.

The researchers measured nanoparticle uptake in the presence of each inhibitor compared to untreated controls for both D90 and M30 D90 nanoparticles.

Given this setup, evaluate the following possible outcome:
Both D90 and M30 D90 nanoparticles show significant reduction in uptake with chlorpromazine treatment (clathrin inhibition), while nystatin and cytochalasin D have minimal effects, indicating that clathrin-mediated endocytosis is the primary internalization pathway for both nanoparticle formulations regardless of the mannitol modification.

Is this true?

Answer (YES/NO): NO